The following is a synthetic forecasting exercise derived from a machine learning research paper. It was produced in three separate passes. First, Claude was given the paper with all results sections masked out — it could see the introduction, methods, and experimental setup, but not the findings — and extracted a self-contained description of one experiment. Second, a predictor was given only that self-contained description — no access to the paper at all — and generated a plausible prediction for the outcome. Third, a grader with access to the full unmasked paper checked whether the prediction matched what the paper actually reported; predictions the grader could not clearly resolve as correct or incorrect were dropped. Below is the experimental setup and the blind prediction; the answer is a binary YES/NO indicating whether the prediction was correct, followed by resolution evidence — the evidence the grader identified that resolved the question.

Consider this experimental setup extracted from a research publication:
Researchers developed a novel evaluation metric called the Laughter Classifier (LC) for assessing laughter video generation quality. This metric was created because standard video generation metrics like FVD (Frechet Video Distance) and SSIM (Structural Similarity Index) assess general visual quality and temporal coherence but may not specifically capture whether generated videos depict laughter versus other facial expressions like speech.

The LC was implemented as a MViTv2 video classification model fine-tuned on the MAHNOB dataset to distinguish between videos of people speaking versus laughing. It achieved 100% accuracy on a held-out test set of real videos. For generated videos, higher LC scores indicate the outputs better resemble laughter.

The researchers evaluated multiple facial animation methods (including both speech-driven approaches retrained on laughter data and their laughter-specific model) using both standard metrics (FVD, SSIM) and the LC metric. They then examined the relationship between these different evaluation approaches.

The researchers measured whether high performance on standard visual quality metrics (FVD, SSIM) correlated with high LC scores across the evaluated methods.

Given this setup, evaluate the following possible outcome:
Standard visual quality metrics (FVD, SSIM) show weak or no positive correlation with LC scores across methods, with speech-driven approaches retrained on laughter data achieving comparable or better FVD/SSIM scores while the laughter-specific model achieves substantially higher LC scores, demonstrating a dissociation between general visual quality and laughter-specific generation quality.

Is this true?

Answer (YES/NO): NO